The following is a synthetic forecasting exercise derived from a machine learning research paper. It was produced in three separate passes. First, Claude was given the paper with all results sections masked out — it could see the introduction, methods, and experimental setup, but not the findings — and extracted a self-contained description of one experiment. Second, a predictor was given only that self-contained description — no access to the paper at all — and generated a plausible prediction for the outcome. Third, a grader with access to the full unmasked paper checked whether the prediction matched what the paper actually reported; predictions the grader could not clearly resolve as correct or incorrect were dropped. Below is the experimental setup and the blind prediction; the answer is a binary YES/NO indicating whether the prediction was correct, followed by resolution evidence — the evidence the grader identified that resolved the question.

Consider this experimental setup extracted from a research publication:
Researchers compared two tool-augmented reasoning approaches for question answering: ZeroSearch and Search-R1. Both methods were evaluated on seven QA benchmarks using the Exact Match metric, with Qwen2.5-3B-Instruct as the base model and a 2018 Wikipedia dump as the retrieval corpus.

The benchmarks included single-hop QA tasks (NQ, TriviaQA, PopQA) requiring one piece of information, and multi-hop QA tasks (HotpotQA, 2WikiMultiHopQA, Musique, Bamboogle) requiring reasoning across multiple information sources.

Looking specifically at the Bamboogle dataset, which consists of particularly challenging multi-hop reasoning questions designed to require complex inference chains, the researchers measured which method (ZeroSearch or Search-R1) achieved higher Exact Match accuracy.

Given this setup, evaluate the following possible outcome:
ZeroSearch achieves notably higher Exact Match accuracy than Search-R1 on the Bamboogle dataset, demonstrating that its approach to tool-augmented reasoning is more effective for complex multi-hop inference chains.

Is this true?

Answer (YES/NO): NO